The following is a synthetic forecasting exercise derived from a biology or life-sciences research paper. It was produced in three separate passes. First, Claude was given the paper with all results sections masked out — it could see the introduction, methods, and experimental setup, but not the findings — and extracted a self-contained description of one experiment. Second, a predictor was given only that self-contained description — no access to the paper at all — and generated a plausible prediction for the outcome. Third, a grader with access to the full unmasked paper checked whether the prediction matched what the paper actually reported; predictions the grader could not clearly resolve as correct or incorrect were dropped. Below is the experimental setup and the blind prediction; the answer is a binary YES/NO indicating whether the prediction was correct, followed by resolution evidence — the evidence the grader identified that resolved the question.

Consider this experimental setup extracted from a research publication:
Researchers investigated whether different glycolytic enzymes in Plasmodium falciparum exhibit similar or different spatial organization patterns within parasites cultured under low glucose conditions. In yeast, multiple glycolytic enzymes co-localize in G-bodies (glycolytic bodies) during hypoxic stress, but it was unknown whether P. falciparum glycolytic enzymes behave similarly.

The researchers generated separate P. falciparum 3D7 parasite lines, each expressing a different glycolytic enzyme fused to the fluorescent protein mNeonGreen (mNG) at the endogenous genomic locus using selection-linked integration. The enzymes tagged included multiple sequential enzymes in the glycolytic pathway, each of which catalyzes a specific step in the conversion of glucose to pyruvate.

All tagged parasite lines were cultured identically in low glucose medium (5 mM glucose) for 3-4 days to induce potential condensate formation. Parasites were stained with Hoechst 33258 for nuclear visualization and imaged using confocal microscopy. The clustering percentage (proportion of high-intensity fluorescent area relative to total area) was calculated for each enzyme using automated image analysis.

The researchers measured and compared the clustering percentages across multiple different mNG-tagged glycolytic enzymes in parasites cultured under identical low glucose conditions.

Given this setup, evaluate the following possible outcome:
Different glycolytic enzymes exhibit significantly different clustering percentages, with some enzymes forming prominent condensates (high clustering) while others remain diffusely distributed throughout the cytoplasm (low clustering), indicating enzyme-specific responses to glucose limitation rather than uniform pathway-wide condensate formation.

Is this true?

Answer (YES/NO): YES